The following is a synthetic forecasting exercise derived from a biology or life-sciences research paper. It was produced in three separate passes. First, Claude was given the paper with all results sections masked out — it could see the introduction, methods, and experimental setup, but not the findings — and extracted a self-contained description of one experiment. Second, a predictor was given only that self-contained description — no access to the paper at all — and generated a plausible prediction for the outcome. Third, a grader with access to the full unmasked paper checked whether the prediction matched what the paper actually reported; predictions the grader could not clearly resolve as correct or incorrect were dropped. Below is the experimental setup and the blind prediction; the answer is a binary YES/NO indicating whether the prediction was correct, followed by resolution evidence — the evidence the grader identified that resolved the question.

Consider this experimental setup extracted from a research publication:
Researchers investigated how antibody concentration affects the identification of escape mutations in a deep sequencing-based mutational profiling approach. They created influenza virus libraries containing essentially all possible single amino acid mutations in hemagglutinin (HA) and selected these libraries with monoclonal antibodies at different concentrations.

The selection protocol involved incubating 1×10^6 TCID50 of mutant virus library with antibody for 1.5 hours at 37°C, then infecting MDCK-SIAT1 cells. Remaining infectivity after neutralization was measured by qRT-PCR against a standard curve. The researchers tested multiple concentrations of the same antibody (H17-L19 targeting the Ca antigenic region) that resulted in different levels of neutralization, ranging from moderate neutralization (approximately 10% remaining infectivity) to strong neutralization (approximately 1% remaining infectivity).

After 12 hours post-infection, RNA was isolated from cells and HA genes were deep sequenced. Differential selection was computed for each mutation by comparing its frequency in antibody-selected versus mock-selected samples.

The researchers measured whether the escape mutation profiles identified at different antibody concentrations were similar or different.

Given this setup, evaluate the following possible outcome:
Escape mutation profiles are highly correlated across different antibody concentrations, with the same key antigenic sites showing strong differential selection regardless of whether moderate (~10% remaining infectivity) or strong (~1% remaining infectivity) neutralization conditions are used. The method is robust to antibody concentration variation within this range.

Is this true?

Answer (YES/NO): YES